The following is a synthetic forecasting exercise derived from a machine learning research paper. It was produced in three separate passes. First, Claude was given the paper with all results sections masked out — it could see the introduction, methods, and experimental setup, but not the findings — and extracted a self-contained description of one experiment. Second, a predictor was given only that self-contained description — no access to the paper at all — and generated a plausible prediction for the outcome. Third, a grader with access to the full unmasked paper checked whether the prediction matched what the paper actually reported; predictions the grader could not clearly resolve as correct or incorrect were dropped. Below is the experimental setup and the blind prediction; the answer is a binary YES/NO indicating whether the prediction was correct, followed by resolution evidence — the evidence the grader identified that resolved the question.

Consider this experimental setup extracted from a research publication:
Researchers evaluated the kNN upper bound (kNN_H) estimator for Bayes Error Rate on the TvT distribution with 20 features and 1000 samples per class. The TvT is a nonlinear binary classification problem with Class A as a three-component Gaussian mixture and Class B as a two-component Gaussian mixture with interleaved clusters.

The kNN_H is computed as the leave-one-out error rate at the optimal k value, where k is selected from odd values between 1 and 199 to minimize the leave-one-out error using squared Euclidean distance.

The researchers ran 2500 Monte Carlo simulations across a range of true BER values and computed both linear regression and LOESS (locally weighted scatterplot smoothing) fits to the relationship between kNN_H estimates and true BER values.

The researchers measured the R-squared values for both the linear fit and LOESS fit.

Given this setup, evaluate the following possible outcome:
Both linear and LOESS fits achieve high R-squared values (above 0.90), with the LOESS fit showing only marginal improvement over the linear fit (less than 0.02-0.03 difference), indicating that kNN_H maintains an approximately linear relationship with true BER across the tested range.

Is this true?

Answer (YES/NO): YES